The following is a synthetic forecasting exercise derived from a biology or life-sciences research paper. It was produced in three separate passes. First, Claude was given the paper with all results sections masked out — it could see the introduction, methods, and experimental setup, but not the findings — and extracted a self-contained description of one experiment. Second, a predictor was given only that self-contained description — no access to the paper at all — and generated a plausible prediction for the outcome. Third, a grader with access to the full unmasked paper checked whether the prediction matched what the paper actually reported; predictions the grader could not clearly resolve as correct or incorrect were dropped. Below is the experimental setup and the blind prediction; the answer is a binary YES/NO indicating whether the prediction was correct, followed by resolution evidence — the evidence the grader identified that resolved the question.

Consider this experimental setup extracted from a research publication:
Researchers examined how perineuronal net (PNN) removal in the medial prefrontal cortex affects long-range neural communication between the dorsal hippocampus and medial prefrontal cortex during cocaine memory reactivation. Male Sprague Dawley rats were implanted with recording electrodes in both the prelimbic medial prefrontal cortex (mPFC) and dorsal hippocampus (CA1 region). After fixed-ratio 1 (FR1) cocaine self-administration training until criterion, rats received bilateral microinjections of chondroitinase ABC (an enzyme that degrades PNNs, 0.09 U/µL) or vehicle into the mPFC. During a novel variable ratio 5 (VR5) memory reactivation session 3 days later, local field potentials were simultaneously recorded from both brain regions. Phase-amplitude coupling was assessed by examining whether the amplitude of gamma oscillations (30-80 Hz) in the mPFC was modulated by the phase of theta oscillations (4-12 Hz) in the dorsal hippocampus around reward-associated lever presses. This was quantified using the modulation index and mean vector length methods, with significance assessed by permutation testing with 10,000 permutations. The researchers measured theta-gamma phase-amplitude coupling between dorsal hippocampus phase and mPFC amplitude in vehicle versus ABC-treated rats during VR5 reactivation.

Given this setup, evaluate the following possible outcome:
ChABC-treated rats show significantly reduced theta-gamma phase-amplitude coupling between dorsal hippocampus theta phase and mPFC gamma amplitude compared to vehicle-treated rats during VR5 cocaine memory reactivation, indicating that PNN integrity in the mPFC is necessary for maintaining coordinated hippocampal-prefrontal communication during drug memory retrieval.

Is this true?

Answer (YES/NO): YES